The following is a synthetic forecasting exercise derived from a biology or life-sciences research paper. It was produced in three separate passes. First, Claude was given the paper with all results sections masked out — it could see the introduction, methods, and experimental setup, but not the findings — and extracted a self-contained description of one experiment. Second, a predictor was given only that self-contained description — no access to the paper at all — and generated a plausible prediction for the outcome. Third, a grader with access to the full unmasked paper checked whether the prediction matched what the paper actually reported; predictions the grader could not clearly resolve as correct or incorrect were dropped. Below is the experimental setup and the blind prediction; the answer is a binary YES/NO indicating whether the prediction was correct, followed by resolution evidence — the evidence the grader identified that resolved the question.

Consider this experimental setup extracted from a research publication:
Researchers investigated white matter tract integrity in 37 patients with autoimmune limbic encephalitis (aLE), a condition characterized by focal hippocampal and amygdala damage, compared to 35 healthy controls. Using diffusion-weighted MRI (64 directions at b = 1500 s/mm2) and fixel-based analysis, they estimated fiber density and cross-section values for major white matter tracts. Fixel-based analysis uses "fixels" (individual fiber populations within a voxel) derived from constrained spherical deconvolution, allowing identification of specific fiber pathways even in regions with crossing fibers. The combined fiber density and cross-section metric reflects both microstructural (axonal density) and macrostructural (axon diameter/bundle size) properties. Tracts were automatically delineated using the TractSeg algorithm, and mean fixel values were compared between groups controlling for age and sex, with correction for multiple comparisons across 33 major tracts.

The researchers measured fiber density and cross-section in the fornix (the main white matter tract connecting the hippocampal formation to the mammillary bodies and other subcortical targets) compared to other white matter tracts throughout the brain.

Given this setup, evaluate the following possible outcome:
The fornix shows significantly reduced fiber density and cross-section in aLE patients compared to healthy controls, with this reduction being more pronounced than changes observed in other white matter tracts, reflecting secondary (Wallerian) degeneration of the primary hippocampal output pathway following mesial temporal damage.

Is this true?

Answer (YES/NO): NO